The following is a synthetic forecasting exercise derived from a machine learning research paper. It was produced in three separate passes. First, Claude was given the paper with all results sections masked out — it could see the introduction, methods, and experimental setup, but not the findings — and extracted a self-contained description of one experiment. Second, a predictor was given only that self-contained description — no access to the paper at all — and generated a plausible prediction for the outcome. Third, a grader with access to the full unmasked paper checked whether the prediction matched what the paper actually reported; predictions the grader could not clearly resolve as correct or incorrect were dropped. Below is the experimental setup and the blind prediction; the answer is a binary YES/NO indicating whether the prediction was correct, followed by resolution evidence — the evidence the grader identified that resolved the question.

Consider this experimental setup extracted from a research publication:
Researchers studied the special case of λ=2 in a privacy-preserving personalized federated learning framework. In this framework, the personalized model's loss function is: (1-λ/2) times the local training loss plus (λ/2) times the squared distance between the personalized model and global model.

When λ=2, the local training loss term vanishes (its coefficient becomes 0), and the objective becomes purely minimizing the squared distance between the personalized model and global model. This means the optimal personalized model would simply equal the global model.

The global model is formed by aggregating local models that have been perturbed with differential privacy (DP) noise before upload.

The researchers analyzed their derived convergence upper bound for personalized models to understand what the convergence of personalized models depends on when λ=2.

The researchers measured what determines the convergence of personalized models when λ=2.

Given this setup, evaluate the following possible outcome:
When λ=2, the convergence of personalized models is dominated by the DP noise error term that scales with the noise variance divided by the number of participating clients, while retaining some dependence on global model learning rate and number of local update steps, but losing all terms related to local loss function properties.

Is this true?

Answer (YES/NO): NO